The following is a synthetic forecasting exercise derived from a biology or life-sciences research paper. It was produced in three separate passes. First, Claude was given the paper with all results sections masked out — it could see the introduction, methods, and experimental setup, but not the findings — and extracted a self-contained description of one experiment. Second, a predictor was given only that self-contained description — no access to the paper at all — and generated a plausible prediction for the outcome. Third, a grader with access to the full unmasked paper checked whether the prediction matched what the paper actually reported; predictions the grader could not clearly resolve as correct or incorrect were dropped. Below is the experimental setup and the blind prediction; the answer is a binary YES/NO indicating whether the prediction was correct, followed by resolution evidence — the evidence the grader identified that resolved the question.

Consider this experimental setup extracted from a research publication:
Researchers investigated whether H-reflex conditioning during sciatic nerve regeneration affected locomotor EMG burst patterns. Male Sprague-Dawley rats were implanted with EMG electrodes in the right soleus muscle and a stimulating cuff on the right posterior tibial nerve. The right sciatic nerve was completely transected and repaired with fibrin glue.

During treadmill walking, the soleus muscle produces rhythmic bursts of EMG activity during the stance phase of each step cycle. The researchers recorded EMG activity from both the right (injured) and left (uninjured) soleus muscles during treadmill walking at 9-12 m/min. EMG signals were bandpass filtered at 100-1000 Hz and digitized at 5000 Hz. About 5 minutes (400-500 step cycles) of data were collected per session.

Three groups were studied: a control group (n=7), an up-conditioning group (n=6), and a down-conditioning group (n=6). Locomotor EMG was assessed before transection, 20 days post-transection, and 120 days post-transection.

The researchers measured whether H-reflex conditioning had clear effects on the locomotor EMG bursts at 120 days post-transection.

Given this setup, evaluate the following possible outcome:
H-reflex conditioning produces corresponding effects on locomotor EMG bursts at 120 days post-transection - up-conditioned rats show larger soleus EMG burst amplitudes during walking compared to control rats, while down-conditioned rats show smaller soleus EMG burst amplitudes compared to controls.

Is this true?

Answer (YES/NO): NO